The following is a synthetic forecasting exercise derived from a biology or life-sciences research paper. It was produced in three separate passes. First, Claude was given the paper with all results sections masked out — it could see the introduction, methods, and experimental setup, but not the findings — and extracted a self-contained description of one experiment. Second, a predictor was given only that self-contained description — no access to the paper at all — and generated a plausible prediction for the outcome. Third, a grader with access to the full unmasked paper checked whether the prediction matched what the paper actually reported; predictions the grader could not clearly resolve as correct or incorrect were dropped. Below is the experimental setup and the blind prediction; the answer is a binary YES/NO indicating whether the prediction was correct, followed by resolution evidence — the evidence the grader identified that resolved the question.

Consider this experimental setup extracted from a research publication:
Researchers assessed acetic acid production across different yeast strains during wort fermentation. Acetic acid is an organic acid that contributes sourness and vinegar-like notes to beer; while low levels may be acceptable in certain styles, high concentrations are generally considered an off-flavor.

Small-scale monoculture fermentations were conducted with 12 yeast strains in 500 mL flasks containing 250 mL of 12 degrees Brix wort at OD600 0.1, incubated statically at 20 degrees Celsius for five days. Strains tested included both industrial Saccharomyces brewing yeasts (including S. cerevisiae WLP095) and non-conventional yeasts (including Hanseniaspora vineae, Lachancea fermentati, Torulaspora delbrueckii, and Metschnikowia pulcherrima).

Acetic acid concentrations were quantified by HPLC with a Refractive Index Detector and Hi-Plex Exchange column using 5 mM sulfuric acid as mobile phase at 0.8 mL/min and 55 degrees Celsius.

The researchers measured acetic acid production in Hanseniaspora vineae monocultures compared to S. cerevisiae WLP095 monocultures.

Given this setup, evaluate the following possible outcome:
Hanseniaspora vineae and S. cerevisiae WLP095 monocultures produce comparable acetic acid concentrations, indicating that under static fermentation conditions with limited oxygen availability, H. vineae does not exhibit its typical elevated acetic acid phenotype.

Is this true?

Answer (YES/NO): NO